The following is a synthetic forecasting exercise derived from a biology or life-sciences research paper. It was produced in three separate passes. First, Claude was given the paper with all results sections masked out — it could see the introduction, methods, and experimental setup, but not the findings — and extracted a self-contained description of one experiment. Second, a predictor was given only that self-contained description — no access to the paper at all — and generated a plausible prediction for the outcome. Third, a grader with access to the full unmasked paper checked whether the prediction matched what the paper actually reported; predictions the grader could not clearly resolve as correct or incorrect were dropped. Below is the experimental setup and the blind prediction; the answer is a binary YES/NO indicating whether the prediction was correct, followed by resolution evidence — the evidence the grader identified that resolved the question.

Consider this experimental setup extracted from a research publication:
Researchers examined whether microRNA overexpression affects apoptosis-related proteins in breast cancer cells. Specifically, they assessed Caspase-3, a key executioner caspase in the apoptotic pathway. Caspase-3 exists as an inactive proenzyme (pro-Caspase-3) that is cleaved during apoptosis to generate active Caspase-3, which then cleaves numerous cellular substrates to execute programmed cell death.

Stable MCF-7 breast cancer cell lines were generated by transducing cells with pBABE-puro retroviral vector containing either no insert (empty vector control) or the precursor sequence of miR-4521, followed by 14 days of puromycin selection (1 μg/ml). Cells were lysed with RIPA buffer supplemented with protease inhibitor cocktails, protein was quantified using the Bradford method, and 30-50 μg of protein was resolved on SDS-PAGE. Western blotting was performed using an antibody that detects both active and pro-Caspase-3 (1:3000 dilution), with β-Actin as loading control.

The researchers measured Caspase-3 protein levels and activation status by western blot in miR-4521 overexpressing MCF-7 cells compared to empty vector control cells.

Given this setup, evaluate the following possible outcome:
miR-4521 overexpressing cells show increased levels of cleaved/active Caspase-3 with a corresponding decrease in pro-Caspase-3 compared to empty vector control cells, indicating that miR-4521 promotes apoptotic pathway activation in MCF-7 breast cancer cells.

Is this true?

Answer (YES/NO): NO